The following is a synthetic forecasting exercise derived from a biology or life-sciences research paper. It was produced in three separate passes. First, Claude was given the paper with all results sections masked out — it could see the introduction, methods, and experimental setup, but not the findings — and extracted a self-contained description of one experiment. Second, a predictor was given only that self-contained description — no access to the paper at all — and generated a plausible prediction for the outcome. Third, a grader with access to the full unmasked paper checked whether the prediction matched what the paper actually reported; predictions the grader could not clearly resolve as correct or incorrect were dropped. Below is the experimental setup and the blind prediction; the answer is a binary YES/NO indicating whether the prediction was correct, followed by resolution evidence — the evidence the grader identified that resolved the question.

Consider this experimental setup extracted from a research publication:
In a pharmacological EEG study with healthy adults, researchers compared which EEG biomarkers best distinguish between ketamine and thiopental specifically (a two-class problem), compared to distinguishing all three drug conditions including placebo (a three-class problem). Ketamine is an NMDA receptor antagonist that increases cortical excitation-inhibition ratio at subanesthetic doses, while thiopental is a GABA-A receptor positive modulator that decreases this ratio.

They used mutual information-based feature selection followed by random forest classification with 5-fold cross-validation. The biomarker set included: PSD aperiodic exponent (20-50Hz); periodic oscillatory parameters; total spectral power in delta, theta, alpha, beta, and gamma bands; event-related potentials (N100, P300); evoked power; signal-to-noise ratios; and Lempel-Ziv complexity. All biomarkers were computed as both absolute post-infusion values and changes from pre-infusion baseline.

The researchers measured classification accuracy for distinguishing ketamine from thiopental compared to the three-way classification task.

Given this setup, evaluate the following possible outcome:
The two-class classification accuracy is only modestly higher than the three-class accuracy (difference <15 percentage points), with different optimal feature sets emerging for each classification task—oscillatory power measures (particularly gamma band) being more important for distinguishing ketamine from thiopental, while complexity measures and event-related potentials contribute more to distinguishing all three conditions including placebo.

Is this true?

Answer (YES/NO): NO